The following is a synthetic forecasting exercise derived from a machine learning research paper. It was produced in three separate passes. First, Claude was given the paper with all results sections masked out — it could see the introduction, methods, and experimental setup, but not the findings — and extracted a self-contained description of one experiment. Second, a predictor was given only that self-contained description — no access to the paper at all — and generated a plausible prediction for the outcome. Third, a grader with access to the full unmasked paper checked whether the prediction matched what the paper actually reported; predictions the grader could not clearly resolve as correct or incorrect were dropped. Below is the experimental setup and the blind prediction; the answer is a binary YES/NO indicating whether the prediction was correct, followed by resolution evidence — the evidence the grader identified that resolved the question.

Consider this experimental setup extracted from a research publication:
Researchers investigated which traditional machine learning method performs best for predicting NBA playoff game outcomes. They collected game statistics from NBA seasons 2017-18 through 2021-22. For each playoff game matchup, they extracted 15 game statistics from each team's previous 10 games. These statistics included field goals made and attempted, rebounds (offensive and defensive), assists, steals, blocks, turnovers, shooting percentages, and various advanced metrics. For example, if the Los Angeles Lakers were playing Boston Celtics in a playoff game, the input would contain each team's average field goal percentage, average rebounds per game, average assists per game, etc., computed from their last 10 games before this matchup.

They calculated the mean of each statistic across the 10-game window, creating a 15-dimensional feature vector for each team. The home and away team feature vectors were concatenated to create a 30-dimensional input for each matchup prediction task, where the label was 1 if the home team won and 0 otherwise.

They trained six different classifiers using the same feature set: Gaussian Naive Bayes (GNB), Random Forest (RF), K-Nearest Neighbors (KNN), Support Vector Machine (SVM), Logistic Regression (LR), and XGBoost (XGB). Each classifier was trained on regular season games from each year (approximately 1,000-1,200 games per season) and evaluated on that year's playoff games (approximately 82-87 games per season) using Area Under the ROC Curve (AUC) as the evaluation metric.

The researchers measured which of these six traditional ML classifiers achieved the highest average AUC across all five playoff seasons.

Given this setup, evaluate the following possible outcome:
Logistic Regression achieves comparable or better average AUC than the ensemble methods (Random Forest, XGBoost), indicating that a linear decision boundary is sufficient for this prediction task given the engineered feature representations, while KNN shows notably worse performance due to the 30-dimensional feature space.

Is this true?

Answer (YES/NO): NO